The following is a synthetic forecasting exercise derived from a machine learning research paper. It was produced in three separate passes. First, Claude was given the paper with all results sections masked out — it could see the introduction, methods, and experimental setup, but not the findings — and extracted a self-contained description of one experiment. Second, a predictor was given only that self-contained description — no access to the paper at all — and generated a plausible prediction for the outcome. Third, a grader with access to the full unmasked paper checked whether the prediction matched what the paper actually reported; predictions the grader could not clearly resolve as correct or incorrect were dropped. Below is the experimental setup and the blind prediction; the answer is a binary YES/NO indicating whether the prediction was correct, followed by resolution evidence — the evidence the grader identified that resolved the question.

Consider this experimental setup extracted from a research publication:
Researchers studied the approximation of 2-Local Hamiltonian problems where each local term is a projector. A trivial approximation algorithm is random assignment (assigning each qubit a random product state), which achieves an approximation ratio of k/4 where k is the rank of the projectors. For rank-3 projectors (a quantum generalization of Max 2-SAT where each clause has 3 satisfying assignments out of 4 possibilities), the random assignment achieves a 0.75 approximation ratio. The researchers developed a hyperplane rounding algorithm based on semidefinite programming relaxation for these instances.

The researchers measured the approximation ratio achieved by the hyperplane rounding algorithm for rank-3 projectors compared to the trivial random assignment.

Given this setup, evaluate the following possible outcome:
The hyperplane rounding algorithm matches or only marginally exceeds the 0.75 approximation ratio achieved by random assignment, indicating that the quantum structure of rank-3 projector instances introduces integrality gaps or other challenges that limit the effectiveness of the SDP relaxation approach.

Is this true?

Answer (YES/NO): NO